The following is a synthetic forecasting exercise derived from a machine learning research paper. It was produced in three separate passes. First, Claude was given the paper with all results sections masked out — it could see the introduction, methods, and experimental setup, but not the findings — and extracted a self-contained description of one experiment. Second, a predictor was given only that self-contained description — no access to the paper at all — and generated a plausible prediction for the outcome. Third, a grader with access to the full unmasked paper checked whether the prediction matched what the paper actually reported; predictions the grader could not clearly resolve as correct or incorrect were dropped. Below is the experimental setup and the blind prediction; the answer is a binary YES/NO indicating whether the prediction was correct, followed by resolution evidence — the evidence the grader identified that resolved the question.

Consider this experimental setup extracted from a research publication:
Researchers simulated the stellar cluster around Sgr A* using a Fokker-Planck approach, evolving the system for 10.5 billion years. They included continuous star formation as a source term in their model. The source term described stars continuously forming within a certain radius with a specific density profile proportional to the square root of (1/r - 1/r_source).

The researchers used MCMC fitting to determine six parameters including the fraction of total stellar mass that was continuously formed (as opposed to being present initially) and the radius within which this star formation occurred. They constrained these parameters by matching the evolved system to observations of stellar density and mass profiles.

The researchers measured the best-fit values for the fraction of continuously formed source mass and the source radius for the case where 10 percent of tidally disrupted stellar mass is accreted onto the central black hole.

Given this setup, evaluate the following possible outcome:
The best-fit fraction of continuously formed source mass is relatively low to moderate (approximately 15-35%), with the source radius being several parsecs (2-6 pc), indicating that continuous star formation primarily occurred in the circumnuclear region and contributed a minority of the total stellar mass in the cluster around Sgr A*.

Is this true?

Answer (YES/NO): NO